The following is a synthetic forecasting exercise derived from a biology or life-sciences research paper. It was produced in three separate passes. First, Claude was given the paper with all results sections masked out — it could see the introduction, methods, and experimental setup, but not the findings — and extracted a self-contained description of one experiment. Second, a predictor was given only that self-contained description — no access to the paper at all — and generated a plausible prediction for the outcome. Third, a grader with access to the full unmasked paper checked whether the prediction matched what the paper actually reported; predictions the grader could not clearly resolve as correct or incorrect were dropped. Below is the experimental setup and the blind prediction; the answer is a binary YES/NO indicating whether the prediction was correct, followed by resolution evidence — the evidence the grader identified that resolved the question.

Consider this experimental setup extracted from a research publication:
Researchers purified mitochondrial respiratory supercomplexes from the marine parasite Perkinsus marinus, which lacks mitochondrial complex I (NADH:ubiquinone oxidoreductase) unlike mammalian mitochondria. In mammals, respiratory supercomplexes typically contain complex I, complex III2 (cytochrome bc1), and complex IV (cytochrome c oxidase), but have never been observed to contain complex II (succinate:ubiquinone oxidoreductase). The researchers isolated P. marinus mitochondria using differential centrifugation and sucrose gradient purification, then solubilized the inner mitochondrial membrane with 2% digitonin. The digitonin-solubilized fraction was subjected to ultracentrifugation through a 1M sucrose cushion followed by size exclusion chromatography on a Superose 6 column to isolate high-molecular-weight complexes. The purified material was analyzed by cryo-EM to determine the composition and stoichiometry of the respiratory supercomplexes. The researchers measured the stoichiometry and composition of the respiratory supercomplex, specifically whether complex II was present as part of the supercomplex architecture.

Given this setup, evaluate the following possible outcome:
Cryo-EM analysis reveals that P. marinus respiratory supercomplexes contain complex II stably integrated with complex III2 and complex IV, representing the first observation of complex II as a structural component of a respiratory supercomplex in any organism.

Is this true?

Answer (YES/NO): NO